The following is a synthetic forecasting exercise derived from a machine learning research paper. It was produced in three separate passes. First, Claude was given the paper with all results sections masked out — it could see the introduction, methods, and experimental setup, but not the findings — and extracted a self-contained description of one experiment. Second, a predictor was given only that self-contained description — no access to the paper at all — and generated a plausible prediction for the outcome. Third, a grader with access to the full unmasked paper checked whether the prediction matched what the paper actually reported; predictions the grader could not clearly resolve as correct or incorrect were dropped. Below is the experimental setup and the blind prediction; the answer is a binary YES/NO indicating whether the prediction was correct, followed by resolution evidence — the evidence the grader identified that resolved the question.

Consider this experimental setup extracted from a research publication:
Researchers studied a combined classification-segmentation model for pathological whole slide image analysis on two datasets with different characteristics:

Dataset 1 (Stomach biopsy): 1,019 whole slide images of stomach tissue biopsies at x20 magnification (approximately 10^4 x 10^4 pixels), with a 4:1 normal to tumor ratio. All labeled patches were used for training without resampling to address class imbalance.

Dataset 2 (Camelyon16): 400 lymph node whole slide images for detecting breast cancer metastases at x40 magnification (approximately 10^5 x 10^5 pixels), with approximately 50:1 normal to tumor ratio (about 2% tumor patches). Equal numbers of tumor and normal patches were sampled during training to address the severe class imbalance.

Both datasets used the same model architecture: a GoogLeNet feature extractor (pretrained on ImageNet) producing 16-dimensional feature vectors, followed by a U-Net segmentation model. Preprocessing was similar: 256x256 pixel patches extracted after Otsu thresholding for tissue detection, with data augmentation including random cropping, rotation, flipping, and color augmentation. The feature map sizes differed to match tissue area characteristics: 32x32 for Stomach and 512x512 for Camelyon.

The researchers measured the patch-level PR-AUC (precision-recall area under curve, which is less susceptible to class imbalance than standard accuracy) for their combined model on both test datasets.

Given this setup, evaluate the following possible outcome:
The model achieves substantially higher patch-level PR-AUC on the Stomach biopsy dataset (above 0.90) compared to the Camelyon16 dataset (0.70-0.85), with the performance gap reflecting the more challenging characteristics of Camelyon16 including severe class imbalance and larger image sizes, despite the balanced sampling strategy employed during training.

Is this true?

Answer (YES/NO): NO